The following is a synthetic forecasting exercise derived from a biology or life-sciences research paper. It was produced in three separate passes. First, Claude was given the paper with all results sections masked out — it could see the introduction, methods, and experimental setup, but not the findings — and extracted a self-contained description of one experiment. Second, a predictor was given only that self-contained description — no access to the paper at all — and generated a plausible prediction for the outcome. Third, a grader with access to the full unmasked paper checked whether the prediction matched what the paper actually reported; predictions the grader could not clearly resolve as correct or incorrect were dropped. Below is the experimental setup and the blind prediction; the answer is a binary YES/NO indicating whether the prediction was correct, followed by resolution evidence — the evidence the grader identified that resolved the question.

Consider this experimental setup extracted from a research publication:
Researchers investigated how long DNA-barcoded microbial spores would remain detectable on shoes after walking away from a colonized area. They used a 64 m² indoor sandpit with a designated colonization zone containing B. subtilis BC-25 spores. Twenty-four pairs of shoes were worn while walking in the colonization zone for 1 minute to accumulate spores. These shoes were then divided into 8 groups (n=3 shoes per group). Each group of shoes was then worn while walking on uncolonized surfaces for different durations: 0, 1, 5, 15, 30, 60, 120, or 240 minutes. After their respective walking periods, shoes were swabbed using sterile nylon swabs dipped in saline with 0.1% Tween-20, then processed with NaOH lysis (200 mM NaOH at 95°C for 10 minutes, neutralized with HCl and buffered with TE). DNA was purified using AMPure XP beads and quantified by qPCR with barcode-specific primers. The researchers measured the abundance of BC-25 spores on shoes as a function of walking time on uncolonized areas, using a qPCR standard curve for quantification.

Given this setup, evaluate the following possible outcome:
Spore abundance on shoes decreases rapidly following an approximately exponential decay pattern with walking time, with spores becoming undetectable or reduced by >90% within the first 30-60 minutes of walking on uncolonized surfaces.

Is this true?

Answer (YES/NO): NO